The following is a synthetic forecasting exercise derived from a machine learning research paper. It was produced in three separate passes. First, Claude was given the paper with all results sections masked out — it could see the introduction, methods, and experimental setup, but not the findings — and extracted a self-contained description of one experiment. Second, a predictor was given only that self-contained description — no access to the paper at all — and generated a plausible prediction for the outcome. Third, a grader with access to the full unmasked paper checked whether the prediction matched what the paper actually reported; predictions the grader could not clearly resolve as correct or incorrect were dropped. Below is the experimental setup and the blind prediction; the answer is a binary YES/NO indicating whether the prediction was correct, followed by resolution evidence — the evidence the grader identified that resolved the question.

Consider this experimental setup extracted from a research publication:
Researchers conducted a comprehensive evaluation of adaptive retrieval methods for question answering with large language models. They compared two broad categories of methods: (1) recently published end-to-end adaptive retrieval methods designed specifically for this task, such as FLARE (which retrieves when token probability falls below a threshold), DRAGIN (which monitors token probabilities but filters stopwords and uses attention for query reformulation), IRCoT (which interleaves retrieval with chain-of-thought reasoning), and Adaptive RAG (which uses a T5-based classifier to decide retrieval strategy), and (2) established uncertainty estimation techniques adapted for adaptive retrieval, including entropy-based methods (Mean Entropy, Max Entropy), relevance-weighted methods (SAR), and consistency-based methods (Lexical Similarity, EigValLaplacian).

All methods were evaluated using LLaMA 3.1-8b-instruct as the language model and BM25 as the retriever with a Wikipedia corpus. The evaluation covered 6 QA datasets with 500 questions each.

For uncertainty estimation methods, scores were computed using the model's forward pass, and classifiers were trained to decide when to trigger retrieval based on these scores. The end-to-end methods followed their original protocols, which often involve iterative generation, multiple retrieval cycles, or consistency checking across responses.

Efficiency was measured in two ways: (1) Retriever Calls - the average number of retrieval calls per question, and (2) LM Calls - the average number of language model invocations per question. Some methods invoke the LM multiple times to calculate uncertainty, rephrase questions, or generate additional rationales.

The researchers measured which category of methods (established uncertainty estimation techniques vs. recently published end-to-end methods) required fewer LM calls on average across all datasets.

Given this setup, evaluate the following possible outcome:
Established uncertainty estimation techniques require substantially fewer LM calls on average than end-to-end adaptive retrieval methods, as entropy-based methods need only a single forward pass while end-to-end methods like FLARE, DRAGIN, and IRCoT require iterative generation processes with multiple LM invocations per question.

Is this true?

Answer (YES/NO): YES